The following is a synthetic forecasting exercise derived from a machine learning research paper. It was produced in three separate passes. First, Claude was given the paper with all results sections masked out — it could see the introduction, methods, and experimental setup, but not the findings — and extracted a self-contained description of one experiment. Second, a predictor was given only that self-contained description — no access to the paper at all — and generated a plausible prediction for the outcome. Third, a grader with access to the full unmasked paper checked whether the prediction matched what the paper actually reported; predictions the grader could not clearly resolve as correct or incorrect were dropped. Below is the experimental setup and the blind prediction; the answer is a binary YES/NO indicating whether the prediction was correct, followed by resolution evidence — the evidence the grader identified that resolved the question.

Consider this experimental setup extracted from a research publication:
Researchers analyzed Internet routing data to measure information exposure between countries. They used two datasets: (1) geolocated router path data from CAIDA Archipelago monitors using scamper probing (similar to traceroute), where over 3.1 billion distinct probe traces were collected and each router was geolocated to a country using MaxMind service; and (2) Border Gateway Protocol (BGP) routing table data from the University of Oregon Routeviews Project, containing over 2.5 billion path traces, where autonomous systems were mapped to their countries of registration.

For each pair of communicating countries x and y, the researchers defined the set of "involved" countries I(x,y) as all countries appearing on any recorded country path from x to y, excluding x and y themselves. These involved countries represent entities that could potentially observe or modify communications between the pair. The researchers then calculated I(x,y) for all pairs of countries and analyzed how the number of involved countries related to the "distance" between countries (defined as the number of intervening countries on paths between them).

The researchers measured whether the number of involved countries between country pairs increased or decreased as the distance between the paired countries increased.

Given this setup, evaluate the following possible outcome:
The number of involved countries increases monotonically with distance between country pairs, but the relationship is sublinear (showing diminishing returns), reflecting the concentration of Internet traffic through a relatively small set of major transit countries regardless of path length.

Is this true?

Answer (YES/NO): NO